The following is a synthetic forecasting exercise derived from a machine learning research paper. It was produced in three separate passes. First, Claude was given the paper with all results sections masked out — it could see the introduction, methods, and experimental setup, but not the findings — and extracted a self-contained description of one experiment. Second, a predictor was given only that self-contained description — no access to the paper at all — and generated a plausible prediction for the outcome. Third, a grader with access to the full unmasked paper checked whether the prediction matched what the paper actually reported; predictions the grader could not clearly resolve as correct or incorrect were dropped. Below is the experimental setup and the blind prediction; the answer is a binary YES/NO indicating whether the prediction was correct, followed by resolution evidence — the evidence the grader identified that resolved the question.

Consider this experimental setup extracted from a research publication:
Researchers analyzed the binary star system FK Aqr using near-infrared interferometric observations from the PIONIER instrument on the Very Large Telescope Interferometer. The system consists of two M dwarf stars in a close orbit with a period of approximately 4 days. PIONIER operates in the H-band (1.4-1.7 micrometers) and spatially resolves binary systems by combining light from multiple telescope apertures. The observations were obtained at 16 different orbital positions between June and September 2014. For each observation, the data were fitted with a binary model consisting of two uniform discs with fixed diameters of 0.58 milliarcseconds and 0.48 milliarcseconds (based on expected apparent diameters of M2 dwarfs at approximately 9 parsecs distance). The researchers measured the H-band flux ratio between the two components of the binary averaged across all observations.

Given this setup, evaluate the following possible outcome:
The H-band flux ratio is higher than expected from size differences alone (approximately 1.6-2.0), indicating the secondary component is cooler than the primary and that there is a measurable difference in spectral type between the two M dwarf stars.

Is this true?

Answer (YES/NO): NO